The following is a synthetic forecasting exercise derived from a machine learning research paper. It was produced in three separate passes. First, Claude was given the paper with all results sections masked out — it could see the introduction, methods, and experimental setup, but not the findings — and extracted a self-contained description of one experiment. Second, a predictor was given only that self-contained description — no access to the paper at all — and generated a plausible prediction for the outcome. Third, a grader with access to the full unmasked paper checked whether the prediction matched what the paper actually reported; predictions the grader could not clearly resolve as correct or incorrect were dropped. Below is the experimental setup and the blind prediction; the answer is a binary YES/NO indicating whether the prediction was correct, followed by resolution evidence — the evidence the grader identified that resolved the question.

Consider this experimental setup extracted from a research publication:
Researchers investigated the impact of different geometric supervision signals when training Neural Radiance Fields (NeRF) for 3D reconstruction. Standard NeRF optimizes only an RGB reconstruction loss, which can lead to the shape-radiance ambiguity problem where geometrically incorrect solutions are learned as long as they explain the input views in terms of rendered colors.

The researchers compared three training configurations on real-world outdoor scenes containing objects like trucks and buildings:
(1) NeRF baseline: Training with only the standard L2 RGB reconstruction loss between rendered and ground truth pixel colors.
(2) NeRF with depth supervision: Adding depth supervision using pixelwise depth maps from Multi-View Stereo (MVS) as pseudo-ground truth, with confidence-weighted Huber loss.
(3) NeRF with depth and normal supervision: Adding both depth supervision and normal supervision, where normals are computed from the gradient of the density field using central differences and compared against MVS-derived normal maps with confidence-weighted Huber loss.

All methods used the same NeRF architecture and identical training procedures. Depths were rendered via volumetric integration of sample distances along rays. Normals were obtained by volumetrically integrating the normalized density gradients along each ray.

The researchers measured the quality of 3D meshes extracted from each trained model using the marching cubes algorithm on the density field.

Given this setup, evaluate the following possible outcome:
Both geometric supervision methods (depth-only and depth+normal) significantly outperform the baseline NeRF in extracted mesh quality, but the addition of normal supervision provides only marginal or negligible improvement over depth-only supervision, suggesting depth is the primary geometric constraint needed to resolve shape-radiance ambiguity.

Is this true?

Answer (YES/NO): NO